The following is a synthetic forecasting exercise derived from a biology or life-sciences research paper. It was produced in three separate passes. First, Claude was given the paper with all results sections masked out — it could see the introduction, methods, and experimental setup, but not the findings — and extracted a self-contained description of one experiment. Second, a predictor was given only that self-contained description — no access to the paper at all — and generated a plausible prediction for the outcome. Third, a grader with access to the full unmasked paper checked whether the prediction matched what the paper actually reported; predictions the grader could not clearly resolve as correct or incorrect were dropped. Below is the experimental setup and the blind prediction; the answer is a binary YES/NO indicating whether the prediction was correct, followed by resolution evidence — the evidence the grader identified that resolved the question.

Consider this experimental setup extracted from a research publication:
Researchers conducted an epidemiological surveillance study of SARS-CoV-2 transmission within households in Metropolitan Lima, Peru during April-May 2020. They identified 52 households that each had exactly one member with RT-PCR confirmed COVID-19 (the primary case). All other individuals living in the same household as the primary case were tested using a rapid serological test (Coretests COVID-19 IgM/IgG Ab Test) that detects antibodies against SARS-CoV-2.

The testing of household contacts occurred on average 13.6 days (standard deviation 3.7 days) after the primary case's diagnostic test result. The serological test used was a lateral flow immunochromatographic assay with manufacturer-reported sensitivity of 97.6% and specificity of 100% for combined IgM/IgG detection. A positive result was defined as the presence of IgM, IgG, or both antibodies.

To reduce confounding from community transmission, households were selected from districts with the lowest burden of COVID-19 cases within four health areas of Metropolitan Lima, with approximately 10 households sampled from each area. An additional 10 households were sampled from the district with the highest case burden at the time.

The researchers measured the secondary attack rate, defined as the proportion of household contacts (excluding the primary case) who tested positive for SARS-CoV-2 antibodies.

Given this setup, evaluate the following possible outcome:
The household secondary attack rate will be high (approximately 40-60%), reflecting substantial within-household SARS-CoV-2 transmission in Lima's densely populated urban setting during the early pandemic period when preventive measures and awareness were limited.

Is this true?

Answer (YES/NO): YES